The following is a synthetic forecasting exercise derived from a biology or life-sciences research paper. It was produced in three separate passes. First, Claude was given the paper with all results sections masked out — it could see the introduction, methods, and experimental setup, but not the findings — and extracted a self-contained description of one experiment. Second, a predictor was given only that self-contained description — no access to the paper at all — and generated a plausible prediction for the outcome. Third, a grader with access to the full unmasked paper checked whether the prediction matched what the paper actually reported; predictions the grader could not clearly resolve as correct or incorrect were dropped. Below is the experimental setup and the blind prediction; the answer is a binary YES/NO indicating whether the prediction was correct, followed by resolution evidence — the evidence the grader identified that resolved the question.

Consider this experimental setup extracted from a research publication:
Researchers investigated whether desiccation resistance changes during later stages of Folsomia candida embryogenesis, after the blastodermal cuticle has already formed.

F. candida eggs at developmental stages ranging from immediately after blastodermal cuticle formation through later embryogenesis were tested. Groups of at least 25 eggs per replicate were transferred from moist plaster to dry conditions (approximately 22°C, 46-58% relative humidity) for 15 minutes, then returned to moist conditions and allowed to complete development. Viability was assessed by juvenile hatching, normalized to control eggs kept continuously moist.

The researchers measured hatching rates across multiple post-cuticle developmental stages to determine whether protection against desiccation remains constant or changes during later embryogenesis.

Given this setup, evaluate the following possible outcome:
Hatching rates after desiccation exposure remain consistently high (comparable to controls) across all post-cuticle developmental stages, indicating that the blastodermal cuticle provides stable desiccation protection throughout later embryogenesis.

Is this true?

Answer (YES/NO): NO